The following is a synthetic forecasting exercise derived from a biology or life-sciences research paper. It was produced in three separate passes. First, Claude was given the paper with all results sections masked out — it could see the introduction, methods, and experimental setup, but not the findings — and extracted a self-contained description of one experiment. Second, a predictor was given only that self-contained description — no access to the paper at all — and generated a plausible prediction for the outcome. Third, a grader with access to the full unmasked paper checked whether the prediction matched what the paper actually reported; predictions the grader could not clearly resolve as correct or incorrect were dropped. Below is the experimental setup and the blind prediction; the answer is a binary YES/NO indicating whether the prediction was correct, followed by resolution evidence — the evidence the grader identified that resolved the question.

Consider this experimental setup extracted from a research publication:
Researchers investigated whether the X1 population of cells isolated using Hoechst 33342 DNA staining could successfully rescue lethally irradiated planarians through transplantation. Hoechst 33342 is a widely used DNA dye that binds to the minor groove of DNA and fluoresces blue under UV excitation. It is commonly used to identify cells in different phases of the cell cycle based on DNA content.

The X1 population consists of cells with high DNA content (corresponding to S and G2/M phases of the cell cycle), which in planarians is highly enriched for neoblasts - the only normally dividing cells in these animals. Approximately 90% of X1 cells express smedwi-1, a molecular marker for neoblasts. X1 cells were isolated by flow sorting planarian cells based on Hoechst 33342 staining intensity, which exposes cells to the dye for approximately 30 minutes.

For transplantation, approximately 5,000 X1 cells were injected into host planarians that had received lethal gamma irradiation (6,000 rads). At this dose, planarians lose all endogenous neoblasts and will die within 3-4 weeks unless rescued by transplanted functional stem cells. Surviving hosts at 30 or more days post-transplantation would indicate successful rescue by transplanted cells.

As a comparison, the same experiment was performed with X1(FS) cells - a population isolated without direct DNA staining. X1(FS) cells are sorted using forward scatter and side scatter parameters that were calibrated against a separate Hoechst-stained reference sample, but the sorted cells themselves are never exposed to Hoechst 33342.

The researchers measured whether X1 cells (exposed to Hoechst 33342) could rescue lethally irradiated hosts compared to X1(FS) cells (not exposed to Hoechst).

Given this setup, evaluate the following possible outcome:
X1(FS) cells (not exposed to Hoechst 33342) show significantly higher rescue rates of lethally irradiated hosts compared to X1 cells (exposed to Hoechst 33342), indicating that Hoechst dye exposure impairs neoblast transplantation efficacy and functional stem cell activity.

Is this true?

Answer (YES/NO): YES